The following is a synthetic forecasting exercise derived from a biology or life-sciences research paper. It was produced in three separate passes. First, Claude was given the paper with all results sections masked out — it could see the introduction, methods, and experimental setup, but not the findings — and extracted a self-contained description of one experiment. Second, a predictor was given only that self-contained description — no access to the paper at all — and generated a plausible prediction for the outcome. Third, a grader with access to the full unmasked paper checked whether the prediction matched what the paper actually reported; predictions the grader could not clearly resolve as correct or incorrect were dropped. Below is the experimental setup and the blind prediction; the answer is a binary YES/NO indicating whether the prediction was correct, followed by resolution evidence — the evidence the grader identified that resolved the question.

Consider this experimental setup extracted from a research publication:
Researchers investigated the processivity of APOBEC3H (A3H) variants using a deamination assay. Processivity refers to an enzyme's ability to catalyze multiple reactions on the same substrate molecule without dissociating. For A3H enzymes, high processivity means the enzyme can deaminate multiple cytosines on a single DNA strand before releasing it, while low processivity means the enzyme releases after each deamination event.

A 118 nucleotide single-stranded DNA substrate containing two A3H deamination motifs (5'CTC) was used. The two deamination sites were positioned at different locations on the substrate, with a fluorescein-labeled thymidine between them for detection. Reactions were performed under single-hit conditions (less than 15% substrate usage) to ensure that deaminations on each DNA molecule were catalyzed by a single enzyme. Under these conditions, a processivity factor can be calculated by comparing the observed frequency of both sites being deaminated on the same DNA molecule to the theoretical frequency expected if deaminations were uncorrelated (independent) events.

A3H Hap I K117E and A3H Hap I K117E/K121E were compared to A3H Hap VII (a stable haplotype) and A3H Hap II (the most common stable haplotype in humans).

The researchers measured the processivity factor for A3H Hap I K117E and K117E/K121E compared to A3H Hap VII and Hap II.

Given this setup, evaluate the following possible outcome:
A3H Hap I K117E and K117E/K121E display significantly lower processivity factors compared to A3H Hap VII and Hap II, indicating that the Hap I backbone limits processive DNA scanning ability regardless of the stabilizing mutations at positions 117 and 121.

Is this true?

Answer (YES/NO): NO